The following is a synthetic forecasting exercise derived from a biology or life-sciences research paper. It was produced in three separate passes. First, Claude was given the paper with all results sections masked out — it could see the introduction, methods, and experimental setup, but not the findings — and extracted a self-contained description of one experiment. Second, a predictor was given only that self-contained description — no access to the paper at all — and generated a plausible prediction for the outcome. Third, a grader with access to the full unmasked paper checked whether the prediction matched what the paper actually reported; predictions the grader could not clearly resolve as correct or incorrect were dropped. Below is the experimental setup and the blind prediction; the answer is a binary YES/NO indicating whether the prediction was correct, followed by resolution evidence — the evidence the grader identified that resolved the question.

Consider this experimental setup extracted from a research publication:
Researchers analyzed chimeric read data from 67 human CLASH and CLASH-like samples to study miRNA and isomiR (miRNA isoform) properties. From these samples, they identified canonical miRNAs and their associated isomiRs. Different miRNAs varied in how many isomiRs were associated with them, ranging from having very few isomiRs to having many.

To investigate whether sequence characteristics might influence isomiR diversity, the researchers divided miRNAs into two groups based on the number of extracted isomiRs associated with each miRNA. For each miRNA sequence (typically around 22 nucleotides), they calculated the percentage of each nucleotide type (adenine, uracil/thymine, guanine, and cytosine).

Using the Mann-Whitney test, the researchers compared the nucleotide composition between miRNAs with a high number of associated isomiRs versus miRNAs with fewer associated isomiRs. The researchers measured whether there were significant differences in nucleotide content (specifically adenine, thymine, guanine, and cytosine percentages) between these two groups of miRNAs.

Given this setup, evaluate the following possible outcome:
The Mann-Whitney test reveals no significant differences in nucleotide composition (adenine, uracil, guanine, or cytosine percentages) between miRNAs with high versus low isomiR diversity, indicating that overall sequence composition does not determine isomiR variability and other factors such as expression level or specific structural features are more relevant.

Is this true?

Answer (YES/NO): NO